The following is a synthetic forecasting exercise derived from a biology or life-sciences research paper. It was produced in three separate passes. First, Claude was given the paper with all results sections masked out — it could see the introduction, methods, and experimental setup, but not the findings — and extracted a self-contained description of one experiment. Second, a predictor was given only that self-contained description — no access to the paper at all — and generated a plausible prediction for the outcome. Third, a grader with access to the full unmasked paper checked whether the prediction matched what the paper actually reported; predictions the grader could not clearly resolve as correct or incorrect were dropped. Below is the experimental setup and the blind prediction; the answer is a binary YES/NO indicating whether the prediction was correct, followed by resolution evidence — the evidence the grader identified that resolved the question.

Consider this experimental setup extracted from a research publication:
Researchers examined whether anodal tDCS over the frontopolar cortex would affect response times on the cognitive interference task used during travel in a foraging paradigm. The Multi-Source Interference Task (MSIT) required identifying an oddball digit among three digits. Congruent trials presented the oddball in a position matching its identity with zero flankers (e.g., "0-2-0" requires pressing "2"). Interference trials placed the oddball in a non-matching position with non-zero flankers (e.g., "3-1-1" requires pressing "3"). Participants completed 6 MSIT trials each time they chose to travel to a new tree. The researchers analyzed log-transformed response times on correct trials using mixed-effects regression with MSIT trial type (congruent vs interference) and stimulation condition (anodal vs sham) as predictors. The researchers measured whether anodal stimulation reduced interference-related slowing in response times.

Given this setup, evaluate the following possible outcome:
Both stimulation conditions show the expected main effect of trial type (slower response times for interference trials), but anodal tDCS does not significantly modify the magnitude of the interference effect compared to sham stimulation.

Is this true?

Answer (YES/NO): YES